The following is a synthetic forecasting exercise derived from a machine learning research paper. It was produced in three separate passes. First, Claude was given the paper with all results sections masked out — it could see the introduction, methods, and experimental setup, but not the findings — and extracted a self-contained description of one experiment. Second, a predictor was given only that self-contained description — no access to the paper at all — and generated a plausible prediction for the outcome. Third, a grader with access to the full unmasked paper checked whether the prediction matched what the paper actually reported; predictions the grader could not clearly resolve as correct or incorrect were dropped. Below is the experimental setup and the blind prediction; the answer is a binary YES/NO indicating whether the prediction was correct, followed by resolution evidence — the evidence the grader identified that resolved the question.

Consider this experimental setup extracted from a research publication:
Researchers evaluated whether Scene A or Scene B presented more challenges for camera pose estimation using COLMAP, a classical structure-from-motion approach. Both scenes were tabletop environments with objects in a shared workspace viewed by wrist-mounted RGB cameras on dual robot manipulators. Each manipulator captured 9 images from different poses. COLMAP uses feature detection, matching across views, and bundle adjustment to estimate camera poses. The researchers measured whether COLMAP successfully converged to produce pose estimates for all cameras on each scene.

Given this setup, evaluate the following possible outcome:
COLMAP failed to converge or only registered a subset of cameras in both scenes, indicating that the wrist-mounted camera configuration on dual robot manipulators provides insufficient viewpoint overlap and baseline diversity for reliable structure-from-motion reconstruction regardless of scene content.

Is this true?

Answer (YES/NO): NO